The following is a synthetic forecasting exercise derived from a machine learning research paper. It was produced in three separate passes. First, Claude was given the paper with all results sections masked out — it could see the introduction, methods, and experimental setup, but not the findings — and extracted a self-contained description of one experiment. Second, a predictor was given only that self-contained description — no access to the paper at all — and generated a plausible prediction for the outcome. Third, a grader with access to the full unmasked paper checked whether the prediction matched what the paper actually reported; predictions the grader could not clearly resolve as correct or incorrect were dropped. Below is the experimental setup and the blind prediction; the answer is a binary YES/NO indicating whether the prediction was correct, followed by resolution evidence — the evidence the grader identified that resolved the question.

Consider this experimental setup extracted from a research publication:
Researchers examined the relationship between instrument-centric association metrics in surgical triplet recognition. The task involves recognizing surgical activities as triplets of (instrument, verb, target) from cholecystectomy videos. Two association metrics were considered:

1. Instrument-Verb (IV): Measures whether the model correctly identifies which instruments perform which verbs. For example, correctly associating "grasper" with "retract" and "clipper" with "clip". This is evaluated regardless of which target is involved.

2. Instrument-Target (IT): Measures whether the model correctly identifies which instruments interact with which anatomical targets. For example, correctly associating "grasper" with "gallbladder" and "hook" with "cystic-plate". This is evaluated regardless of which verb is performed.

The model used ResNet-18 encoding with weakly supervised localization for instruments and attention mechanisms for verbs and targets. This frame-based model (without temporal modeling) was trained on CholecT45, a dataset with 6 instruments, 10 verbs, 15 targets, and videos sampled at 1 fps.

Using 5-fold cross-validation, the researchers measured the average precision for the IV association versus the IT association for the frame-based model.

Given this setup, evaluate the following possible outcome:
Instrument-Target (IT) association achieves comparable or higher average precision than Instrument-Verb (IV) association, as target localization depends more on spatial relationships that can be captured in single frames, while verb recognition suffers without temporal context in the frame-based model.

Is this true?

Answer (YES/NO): NO